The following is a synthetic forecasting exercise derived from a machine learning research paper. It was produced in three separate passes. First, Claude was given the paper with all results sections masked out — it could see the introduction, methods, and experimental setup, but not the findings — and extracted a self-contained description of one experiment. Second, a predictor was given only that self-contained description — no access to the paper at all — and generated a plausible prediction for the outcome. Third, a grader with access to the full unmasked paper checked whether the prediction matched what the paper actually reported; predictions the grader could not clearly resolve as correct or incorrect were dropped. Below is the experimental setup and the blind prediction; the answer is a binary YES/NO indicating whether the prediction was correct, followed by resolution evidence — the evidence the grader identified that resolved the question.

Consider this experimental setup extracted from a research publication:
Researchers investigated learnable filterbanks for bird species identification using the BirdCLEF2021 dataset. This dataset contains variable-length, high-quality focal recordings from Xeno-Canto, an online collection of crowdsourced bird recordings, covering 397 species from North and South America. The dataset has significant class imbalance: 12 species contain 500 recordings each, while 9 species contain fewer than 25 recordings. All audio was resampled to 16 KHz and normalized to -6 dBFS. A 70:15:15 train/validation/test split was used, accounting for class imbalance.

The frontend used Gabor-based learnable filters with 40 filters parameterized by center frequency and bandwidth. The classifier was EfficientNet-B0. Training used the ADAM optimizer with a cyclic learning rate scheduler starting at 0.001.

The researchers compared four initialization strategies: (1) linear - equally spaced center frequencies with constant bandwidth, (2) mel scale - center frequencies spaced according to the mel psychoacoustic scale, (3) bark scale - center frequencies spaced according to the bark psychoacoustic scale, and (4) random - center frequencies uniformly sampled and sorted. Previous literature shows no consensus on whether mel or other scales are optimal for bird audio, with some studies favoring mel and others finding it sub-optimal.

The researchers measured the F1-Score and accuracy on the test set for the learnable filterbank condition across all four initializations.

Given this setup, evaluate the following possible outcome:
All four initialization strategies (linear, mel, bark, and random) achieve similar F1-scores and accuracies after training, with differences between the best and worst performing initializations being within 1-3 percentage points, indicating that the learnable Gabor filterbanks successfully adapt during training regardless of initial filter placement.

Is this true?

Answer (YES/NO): NO